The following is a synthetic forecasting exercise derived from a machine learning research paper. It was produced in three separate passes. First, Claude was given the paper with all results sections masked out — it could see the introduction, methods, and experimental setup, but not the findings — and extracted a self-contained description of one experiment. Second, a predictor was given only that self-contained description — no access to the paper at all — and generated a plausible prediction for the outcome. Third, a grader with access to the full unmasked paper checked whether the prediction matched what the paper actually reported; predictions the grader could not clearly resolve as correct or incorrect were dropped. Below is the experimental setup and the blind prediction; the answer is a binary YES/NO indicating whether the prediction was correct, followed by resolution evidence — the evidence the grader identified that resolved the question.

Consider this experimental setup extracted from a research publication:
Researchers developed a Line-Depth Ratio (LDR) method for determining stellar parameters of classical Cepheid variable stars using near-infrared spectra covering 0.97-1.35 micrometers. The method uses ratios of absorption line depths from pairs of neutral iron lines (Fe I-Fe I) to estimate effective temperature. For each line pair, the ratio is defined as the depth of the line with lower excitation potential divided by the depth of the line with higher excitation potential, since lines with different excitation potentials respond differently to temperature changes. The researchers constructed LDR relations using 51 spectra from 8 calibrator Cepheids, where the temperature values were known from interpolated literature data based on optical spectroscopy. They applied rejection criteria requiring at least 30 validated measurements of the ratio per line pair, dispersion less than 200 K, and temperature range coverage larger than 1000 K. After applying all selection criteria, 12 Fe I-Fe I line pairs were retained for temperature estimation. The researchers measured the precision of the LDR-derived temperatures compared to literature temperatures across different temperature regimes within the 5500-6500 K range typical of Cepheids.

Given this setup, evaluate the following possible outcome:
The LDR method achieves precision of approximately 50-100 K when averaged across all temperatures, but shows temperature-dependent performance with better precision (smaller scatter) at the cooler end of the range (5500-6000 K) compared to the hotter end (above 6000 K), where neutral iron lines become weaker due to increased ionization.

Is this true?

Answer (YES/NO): YES